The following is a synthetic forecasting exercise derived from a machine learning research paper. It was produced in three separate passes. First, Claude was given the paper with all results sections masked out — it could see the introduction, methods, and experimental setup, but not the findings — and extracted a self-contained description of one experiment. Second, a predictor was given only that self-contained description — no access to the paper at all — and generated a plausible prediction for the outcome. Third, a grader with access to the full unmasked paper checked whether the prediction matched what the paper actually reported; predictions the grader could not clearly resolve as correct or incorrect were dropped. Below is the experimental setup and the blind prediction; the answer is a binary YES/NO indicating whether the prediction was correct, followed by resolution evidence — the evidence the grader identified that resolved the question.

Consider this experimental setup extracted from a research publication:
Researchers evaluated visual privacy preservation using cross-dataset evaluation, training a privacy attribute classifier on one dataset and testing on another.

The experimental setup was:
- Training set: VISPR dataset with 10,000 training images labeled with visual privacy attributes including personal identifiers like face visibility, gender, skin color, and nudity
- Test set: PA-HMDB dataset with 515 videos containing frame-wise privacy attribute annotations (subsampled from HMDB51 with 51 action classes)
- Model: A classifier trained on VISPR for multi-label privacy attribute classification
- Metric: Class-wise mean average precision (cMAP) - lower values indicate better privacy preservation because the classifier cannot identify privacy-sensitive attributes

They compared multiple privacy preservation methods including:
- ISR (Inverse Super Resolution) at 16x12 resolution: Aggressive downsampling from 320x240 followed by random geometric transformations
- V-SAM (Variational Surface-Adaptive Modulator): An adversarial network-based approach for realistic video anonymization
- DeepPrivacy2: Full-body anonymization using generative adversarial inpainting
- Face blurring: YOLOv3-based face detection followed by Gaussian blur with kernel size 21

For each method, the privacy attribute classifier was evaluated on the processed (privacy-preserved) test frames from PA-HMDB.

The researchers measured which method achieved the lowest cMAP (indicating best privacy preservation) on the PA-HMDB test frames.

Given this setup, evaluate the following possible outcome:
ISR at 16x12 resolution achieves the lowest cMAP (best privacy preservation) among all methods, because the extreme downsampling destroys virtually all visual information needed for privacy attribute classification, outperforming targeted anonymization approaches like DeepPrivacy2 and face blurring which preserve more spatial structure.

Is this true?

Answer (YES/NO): NO